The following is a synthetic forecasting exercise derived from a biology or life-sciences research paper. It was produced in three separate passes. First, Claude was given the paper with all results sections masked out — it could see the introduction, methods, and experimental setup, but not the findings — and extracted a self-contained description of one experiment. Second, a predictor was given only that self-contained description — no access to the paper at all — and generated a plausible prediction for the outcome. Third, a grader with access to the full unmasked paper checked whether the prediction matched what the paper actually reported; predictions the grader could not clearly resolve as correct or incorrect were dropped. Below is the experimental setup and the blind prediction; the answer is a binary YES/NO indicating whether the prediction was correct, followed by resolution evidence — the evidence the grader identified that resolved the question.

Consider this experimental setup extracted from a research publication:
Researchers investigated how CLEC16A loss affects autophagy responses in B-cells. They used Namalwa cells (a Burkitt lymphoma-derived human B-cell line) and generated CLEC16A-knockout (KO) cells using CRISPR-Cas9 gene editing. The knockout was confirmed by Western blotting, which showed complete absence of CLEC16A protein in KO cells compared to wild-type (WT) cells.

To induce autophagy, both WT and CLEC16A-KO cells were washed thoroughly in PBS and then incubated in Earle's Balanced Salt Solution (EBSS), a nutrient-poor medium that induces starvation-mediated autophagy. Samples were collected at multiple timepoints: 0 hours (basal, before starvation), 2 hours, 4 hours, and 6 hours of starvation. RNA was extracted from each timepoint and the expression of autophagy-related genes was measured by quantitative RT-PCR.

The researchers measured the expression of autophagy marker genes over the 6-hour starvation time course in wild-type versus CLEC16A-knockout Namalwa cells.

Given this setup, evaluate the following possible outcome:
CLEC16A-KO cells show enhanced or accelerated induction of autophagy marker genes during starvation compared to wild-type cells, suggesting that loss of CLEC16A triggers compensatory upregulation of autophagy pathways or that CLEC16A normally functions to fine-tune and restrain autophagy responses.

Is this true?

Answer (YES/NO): YES